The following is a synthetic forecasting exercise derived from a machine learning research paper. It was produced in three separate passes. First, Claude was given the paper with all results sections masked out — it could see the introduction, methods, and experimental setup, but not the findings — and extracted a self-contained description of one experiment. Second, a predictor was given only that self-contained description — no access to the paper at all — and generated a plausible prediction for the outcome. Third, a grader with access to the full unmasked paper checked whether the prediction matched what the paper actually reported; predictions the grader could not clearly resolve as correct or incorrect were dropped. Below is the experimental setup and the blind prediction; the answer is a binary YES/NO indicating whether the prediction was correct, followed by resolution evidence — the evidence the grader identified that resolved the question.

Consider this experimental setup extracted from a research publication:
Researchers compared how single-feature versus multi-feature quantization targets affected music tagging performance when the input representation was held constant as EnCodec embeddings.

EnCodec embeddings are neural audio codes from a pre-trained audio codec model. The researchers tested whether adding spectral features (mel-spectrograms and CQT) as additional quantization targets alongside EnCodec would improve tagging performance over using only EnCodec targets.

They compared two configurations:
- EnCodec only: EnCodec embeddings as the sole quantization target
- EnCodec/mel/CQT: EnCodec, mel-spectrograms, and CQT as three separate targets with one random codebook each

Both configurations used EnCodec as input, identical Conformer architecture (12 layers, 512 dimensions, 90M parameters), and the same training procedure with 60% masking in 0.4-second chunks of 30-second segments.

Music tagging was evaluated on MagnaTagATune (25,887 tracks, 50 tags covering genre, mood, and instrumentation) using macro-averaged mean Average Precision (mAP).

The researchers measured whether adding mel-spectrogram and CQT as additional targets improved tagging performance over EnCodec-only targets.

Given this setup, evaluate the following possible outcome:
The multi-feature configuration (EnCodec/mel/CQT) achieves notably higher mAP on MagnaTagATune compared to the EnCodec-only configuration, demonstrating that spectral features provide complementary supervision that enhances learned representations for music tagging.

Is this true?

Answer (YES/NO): YES